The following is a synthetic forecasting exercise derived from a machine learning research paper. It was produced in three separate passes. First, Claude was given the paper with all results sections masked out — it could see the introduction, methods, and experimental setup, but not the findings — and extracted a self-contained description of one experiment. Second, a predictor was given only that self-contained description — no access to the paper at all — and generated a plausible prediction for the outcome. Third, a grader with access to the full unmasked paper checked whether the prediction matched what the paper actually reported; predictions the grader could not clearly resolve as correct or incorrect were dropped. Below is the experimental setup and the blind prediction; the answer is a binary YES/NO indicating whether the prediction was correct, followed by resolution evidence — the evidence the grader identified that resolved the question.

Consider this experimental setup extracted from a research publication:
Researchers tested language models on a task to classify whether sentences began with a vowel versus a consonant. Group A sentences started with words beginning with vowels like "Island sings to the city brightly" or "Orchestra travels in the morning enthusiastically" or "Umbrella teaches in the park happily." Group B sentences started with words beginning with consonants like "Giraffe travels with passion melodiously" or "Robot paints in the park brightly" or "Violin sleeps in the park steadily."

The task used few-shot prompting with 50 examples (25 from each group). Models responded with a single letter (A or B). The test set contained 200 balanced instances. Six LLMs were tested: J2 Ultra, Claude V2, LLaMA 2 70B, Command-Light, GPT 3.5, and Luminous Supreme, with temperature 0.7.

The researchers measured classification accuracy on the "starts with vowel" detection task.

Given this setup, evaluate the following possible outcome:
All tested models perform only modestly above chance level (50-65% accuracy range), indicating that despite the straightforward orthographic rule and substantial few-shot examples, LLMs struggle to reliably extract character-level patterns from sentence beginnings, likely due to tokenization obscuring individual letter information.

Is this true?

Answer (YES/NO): NO